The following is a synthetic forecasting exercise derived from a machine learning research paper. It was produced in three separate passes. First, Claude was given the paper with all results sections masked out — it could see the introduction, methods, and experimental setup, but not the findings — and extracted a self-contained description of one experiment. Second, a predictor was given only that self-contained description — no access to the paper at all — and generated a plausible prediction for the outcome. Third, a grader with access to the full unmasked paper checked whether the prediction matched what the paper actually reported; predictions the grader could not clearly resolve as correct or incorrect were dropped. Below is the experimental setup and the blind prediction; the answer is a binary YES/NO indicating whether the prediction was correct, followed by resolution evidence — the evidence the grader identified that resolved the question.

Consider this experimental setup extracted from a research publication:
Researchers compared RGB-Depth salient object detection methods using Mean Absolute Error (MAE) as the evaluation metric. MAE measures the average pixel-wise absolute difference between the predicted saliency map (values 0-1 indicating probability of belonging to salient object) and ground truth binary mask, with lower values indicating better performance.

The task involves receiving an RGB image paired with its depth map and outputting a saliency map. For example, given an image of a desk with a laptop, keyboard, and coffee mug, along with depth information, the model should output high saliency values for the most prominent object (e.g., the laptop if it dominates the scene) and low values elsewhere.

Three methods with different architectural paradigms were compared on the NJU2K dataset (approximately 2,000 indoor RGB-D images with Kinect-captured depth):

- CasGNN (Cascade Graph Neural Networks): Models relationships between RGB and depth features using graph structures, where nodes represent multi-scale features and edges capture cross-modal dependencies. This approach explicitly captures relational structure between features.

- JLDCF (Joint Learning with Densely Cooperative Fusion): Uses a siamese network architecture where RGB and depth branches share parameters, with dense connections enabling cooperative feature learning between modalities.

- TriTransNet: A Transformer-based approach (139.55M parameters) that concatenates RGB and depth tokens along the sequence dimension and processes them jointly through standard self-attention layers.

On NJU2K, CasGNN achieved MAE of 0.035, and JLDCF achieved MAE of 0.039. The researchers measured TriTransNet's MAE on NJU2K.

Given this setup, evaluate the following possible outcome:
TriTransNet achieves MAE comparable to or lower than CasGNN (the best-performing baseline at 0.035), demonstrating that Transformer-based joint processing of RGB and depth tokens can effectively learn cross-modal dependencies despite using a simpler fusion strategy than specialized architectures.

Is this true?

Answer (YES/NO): YES